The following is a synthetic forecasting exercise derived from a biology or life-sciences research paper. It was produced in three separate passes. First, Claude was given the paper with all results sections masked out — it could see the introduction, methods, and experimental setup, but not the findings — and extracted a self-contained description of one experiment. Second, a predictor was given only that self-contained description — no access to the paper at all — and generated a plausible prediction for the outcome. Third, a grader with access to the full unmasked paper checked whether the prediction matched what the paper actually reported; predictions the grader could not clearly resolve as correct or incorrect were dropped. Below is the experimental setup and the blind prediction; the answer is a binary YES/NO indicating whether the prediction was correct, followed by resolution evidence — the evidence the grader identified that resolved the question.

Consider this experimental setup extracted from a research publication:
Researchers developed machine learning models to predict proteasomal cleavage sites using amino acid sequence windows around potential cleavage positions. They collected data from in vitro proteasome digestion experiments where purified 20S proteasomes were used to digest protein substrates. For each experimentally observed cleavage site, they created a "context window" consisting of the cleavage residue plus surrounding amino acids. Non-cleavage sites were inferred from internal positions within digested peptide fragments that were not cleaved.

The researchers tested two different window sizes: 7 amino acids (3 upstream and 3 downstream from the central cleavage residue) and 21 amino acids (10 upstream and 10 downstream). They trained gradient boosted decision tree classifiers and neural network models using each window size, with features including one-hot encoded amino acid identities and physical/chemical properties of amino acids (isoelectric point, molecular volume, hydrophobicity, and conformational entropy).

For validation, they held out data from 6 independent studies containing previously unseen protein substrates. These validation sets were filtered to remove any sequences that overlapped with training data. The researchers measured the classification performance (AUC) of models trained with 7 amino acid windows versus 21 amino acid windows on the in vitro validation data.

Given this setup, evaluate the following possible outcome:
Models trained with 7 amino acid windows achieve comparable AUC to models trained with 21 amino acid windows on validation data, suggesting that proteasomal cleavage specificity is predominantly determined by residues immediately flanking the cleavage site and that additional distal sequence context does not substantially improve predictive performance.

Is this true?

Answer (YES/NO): YES